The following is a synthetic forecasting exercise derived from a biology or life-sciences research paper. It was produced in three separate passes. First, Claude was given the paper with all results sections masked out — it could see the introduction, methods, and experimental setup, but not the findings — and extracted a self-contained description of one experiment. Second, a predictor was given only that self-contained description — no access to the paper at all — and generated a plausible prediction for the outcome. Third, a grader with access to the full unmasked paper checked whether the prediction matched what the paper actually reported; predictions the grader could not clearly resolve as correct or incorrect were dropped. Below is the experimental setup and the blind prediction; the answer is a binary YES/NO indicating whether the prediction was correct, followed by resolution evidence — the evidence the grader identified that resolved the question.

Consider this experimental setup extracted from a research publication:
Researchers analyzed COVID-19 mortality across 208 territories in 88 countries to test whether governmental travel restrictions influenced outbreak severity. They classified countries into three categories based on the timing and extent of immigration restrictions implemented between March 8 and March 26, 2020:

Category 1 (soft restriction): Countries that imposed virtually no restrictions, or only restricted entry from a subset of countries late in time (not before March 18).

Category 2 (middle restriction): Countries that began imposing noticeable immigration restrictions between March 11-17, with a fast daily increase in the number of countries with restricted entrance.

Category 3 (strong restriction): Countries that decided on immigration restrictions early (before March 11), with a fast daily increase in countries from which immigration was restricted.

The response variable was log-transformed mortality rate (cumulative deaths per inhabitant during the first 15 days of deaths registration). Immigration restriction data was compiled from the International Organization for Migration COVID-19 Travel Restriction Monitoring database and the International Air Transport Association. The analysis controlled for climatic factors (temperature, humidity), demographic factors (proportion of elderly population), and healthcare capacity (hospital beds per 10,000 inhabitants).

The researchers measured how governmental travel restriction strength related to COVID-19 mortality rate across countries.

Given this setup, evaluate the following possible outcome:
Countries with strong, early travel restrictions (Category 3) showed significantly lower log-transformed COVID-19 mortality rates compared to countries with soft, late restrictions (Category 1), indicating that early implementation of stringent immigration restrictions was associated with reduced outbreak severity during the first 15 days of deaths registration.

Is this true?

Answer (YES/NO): YES